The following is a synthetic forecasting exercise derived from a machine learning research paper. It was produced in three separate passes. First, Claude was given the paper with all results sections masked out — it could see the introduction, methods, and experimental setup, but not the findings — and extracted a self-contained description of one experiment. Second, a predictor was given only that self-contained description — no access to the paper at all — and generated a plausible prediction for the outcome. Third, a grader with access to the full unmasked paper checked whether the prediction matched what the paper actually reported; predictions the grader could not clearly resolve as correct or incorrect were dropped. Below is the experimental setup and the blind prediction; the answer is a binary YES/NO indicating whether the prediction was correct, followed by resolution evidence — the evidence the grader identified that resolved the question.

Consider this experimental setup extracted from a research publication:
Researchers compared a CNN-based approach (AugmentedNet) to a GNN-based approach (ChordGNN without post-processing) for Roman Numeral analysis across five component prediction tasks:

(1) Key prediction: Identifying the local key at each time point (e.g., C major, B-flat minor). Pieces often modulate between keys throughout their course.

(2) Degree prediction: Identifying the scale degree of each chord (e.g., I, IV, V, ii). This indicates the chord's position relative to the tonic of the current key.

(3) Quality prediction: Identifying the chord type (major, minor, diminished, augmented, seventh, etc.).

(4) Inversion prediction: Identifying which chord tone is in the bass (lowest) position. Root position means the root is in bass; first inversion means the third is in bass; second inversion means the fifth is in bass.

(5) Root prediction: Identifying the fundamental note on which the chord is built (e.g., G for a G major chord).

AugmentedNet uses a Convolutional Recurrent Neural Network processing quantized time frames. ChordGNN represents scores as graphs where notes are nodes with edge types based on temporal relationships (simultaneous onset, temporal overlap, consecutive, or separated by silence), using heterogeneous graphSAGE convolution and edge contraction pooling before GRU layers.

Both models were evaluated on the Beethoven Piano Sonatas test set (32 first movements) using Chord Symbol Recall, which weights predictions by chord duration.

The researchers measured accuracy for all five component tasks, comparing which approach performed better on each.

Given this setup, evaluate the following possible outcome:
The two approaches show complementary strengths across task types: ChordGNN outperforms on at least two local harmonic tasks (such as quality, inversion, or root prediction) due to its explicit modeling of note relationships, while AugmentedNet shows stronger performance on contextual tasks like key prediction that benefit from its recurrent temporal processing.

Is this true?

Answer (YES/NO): NO